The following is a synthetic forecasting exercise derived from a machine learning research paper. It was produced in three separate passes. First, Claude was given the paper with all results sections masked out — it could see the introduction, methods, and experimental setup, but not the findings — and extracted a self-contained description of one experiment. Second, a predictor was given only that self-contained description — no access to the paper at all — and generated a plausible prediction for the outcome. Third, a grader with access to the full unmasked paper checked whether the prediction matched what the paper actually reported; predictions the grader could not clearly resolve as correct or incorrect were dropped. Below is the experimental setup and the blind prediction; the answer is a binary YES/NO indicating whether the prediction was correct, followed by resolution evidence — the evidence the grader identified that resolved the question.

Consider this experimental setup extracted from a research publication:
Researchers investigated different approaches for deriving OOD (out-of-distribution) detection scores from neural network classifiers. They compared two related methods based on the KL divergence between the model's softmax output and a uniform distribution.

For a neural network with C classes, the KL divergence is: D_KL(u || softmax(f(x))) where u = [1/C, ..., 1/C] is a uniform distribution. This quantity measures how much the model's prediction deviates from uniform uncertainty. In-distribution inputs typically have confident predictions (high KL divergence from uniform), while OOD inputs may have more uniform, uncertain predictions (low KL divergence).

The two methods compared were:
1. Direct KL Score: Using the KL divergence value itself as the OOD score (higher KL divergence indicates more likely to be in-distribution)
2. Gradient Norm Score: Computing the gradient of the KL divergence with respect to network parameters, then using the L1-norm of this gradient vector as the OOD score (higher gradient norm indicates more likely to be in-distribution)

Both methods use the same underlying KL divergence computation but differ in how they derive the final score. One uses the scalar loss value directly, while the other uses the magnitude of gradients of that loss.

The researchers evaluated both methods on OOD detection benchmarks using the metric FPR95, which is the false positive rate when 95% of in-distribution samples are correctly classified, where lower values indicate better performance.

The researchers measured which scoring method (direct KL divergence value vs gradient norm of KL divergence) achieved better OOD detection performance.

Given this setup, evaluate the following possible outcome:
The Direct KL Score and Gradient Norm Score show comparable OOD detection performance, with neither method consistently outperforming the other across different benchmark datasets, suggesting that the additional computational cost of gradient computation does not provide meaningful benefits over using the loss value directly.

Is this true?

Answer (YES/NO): NO